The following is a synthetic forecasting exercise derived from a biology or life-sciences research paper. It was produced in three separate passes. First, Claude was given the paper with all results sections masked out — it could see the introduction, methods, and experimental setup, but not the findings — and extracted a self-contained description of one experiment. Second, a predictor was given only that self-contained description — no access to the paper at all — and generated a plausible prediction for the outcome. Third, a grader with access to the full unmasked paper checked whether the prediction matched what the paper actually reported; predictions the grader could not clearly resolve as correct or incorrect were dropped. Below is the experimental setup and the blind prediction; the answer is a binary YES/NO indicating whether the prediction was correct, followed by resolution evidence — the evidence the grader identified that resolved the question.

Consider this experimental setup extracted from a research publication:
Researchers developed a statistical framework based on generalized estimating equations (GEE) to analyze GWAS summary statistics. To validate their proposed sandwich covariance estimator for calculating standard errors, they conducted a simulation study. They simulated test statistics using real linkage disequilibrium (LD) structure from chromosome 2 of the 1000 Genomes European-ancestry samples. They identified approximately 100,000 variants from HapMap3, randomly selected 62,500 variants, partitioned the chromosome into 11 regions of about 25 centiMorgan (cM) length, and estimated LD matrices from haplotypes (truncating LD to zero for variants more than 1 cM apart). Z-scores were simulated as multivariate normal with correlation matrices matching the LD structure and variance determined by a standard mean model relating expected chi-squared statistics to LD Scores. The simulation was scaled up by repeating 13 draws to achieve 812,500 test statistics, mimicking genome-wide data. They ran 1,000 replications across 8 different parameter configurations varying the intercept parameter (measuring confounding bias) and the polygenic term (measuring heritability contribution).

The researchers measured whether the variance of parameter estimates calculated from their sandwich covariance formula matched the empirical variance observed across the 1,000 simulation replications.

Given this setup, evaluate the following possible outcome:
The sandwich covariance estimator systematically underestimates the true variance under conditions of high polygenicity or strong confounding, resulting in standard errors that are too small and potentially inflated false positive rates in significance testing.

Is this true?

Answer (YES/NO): NO